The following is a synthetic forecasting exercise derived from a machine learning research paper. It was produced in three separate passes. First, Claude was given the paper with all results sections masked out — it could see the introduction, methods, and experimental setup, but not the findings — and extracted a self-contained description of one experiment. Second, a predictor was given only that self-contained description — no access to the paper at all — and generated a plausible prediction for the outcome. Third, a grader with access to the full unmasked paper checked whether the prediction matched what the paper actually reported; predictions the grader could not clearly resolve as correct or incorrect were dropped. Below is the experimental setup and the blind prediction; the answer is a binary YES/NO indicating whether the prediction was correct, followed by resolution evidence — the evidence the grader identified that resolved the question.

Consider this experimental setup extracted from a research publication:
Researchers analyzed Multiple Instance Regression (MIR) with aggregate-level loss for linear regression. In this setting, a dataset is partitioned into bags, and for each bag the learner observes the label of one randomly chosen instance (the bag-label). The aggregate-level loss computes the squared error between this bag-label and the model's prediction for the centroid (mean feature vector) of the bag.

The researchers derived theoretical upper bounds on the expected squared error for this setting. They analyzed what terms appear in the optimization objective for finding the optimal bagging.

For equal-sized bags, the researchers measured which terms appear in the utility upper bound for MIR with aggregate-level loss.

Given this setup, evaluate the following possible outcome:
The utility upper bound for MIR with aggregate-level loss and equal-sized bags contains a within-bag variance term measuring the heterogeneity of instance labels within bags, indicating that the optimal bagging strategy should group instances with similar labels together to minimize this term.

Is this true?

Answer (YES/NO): YES